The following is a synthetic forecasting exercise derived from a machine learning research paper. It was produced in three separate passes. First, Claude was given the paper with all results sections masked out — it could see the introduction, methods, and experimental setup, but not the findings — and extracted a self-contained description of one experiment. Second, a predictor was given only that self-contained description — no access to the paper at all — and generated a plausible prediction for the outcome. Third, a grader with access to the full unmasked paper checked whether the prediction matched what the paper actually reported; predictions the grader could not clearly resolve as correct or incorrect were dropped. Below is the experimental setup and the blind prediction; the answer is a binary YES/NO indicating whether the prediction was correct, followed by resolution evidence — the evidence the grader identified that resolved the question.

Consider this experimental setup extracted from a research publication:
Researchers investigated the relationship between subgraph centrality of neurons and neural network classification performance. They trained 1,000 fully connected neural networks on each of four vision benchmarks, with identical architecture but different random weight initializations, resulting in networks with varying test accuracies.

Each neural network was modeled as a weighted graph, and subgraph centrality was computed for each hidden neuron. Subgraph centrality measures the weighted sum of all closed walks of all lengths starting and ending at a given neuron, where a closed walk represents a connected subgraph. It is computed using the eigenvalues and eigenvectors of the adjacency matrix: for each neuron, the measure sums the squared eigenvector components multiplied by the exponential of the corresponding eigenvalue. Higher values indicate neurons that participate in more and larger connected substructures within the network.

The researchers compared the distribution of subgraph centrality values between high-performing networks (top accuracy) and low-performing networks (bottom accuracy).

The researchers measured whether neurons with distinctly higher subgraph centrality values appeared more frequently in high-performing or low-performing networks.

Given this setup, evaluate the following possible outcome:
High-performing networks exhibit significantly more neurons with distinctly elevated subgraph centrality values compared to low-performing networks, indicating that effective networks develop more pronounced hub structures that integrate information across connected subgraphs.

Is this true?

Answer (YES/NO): NO